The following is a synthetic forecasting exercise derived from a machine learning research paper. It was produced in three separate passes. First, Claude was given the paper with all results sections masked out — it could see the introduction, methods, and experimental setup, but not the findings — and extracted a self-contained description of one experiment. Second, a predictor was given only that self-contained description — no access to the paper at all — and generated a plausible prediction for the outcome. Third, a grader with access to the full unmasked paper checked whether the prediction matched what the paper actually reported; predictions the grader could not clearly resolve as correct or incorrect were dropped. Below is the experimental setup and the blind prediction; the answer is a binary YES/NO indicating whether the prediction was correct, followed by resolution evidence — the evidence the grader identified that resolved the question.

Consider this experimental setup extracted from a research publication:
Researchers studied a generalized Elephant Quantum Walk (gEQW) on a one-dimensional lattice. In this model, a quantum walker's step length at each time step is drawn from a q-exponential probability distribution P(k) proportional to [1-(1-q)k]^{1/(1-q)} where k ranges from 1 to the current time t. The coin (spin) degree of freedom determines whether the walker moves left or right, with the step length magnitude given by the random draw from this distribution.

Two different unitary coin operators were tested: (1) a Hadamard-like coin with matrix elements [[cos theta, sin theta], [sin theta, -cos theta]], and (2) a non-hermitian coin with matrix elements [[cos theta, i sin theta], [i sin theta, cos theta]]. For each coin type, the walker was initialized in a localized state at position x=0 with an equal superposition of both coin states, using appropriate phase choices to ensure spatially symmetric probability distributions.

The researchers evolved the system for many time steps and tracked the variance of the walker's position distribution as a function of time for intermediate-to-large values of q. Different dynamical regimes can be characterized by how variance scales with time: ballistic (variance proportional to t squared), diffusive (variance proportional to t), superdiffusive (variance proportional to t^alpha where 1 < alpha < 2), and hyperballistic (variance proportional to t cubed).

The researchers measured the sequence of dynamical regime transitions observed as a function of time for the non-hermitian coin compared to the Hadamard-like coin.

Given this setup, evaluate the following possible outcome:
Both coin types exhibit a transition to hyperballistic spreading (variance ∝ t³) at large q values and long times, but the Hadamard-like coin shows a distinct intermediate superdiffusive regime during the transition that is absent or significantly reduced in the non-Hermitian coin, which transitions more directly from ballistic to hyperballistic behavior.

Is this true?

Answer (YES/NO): NO